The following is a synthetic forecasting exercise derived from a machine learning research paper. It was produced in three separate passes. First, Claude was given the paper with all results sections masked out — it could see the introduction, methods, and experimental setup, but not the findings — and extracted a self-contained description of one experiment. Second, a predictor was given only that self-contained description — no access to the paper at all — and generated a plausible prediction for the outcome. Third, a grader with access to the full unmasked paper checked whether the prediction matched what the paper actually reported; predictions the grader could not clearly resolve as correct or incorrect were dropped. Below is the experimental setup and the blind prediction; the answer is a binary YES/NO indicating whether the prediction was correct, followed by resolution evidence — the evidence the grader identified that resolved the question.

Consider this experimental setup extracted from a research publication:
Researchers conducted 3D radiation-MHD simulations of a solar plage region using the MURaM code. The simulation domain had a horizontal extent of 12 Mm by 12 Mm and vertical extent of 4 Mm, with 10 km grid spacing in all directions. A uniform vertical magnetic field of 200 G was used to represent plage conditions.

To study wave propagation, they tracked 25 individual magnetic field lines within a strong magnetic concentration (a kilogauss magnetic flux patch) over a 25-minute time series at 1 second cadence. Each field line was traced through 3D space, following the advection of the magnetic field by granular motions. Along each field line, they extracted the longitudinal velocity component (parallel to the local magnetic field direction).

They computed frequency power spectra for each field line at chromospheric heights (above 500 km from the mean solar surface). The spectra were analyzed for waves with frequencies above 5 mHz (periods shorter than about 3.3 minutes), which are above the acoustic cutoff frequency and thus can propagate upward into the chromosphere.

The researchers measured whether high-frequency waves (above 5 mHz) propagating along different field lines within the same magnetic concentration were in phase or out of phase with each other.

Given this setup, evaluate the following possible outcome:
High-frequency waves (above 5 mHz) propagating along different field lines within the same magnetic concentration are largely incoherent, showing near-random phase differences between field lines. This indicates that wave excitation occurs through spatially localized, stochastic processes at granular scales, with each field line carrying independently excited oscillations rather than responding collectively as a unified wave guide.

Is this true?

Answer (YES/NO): YES